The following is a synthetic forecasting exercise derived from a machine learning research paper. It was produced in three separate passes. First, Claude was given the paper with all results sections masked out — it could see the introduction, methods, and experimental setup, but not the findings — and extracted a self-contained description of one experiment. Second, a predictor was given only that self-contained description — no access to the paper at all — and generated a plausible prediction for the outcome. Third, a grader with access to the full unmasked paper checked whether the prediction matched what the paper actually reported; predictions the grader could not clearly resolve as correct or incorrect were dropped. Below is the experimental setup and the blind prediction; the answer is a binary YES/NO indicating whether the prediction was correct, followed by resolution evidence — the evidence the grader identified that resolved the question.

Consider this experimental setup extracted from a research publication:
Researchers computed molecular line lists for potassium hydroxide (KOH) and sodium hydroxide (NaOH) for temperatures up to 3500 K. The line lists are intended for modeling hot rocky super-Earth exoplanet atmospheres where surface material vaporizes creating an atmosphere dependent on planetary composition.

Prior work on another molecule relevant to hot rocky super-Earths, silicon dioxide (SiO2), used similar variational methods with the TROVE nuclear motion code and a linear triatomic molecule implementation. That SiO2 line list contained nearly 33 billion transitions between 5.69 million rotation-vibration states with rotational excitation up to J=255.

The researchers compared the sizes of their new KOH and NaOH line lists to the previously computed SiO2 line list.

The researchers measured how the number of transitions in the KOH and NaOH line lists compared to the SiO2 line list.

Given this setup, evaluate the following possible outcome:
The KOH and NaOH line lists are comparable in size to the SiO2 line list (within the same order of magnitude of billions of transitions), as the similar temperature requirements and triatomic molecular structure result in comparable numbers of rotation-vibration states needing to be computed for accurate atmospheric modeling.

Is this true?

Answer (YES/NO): YES